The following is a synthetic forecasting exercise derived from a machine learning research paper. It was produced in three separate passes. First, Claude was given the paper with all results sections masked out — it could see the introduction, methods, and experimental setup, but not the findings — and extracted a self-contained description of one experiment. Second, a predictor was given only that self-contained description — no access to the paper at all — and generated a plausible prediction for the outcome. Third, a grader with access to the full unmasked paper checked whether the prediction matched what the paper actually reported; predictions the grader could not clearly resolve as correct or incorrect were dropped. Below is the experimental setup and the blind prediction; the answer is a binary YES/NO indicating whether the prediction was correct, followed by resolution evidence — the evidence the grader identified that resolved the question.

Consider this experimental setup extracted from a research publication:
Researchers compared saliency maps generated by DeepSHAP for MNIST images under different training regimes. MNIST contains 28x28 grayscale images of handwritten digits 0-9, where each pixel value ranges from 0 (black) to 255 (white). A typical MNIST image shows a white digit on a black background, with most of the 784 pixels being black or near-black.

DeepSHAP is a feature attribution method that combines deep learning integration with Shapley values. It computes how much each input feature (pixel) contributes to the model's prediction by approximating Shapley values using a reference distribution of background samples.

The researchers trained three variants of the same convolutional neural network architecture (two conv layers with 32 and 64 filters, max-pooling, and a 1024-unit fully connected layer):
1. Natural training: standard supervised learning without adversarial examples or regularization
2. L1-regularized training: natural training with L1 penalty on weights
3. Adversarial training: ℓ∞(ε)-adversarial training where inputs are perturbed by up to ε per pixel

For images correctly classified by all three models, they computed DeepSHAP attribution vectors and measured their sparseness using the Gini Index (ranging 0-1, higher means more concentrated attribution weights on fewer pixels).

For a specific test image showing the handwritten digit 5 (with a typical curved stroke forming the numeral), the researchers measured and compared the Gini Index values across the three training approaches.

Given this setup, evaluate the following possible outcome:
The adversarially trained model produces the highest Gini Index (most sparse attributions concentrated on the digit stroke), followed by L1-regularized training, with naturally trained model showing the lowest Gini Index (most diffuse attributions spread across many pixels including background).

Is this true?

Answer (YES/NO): NO